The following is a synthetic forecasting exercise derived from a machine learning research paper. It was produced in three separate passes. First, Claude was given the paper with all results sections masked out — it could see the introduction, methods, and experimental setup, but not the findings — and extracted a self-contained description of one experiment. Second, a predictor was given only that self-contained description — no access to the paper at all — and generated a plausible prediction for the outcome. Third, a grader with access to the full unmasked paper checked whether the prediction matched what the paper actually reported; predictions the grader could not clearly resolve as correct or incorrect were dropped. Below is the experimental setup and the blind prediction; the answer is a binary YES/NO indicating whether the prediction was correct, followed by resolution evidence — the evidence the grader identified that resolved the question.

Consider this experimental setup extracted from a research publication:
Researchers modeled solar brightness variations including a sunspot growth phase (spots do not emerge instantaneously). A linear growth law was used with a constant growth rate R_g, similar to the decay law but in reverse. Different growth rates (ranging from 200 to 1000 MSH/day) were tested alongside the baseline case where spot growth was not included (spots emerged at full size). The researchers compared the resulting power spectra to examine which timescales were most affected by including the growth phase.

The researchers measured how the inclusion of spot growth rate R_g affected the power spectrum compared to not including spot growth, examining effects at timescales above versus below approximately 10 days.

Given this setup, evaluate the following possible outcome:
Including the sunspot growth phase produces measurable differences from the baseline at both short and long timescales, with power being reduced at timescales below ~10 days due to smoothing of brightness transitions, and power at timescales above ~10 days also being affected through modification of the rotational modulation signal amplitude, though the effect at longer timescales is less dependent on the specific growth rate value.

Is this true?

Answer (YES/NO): NO